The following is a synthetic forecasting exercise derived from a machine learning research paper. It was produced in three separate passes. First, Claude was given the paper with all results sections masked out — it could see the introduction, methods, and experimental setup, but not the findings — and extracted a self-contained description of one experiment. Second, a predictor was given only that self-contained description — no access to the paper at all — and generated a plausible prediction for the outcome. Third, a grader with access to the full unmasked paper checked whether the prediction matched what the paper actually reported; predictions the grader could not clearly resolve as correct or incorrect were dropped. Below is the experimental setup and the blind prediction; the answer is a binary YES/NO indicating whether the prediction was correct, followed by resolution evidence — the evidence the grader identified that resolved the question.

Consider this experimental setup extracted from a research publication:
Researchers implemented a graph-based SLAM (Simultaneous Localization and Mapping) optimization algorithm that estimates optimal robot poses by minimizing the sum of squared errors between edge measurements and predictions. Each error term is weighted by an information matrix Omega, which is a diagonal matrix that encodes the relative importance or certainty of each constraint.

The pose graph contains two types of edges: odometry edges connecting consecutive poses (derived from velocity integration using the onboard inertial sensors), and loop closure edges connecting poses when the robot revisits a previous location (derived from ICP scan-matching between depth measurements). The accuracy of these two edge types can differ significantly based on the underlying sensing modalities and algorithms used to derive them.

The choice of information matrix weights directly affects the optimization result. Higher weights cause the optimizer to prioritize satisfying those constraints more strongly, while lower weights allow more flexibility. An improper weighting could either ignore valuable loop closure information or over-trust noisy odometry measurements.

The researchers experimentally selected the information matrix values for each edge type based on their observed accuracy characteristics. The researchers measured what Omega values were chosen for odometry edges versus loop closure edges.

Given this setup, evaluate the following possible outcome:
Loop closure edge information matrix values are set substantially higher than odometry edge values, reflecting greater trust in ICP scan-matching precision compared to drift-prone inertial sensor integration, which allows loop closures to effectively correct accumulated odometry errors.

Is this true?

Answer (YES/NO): YES